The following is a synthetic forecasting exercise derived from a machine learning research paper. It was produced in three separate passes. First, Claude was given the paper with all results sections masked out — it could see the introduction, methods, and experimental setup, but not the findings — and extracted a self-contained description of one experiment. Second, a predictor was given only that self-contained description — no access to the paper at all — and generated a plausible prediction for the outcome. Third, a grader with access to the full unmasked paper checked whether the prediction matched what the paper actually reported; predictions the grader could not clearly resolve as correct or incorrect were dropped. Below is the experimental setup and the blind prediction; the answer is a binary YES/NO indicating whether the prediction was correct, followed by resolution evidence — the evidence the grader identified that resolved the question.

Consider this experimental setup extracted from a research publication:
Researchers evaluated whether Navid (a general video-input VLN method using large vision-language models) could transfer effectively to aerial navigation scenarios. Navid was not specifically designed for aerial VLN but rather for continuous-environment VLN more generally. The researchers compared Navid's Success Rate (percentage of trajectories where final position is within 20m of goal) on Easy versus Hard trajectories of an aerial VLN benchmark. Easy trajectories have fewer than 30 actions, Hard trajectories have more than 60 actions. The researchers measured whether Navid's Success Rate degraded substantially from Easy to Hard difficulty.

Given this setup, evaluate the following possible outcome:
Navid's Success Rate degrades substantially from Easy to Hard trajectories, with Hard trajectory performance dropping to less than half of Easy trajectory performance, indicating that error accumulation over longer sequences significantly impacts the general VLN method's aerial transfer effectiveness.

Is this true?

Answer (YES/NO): NO